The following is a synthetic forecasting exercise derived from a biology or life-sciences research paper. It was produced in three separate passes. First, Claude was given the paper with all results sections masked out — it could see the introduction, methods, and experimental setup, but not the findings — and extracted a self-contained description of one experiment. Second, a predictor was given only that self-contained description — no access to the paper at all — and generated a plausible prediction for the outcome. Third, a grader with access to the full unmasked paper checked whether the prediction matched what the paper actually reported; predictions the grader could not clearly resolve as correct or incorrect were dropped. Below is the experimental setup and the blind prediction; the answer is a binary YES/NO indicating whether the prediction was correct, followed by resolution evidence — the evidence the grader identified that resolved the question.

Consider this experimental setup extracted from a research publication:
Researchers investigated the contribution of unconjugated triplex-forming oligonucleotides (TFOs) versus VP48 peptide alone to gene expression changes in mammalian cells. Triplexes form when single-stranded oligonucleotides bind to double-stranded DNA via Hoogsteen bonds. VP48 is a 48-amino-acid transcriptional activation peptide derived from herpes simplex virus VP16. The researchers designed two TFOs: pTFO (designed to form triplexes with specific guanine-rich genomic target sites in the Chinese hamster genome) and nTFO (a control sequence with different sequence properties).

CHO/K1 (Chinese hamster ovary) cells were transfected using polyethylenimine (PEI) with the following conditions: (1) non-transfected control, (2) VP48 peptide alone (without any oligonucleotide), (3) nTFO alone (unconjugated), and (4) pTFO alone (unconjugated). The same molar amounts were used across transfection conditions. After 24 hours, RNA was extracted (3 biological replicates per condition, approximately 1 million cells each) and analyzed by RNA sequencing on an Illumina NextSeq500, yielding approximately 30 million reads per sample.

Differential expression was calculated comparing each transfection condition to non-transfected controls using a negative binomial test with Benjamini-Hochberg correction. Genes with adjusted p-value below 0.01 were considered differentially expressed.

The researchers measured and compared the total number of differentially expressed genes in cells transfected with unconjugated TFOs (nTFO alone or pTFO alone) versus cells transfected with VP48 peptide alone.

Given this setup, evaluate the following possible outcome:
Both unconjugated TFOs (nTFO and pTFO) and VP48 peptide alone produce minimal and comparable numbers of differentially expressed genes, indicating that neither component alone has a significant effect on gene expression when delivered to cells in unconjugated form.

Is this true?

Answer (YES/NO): NO